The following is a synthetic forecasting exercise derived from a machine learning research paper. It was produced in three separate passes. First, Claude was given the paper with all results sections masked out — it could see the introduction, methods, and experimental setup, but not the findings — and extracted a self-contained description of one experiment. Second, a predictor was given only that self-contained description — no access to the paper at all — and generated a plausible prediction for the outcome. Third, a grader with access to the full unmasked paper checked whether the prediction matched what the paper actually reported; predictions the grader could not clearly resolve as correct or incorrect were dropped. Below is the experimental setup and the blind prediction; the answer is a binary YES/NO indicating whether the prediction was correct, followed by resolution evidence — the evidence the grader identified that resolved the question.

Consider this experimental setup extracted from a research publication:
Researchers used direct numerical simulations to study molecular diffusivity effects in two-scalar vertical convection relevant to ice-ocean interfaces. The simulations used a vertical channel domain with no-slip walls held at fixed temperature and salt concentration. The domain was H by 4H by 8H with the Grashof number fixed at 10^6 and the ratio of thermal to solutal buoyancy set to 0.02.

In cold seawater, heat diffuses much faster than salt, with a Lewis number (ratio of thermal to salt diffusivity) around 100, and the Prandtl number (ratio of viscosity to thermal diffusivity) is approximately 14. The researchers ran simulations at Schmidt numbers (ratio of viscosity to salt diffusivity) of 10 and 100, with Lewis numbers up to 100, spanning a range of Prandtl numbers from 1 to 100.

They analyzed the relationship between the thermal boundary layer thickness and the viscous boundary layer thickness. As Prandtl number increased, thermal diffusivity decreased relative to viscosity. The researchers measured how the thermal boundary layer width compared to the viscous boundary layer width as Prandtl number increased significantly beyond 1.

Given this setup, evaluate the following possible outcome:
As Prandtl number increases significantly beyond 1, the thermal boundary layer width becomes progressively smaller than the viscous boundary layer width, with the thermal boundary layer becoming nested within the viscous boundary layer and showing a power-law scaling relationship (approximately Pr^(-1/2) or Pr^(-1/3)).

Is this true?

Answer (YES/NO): YES